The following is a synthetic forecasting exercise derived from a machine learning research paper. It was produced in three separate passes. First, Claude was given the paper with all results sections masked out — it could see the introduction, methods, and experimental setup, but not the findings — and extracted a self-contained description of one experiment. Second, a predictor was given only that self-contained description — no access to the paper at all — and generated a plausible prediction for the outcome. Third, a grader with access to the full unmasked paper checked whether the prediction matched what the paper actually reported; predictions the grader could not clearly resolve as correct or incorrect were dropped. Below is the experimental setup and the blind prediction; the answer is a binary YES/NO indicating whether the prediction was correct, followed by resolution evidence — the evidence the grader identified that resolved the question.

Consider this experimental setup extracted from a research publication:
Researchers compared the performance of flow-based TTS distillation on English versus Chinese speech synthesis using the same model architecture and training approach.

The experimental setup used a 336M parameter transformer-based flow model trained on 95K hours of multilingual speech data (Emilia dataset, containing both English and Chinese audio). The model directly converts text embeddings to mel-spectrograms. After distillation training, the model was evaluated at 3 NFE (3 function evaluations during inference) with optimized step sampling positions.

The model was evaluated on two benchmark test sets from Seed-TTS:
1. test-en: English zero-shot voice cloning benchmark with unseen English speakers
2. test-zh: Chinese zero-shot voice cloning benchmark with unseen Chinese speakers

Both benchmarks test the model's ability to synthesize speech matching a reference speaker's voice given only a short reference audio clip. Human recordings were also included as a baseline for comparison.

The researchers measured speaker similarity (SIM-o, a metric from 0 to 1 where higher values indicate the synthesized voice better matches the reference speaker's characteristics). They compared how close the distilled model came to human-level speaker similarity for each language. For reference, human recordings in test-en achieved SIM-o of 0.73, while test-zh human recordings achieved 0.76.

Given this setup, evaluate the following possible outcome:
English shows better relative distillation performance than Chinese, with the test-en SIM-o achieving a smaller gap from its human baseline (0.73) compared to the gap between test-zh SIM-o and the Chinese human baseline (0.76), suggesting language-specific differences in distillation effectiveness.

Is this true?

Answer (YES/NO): NO